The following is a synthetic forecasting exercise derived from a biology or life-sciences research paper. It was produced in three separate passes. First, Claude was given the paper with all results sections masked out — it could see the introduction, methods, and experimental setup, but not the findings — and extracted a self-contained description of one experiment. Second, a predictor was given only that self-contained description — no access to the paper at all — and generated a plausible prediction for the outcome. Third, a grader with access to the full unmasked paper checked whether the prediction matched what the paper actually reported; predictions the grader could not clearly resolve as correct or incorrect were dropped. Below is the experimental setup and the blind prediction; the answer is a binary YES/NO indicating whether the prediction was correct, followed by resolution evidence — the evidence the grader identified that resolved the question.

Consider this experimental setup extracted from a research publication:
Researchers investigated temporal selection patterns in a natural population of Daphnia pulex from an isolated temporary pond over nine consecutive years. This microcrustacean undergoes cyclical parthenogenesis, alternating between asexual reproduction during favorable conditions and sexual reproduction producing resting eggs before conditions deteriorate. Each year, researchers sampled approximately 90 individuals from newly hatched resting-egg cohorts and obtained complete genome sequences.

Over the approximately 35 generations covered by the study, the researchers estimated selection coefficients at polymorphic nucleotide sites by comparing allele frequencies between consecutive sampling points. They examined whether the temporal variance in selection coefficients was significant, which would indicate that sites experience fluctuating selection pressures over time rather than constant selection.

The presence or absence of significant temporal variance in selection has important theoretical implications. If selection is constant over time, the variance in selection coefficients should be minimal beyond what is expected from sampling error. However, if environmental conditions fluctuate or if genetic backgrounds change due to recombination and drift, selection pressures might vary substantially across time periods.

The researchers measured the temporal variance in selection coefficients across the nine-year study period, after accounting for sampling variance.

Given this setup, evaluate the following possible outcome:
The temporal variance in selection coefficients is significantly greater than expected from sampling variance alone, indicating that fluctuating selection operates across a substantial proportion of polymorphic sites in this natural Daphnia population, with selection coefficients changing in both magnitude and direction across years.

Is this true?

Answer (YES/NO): YES